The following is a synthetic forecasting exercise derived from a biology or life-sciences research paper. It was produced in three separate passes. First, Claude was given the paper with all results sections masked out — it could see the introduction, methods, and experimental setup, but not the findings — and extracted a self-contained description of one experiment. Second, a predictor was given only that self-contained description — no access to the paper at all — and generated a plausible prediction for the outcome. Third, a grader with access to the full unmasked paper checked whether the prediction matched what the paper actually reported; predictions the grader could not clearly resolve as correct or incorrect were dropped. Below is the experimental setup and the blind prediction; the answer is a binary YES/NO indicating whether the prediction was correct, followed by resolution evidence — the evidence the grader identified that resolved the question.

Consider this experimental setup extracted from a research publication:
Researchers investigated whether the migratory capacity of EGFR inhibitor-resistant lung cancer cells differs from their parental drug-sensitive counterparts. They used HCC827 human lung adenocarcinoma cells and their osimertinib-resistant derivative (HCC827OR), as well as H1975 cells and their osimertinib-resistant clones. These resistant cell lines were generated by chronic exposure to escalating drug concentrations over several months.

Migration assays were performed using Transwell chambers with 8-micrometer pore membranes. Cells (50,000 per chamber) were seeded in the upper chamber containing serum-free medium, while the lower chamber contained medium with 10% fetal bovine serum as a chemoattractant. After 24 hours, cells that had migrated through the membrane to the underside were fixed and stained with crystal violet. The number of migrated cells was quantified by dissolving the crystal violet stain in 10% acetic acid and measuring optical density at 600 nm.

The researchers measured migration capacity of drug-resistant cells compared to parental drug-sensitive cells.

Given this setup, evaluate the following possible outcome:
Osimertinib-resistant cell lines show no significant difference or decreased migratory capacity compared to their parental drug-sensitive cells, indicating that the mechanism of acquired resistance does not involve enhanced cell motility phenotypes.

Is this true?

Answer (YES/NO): NO